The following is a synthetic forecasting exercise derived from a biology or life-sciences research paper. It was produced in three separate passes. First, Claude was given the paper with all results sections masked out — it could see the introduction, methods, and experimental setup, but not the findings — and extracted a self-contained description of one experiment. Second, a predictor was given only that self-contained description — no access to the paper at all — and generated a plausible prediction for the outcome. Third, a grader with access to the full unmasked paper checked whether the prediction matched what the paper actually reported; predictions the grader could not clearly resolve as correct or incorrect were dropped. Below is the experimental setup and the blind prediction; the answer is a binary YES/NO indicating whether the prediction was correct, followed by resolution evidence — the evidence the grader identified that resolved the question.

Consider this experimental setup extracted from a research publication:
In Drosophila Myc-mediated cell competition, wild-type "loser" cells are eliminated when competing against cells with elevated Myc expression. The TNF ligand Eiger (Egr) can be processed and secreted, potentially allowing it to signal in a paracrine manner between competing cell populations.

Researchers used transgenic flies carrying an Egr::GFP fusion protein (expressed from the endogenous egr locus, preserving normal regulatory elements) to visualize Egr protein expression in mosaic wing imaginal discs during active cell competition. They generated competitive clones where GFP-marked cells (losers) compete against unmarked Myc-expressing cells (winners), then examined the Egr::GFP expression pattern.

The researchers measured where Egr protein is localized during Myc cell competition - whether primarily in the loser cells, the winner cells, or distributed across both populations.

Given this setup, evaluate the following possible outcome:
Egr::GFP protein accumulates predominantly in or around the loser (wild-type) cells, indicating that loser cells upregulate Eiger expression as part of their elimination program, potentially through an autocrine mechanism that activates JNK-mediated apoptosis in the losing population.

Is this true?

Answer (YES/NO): NO